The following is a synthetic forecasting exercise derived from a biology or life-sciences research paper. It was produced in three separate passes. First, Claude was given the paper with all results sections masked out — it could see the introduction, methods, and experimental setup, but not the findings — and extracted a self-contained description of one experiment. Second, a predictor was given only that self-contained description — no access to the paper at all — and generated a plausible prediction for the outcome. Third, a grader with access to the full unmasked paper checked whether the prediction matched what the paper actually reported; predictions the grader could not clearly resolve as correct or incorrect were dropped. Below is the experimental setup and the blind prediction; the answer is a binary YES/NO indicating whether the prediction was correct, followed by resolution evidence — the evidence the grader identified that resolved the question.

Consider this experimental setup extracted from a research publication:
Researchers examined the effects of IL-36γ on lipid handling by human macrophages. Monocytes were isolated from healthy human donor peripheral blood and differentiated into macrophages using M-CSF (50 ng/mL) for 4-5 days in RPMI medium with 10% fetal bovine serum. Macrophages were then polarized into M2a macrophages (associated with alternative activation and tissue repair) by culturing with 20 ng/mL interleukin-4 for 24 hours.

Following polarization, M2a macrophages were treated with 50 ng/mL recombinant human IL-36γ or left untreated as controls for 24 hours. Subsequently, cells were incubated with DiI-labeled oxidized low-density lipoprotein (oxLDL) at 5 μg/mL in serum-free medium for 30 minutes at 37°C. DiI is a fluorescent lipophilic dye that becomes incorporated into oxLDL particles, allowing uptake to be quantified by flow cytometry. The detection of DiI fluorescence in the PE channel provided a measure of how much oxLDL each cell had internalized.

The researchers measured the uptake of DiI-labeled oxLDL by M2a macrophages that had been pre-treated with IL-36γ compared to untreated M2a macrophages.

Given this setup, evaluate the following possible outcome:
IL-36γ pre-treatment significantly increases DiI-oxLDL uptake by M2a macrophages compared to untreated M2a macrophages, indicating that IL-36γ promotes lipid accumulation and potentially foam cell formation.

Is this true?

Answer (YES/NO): NO